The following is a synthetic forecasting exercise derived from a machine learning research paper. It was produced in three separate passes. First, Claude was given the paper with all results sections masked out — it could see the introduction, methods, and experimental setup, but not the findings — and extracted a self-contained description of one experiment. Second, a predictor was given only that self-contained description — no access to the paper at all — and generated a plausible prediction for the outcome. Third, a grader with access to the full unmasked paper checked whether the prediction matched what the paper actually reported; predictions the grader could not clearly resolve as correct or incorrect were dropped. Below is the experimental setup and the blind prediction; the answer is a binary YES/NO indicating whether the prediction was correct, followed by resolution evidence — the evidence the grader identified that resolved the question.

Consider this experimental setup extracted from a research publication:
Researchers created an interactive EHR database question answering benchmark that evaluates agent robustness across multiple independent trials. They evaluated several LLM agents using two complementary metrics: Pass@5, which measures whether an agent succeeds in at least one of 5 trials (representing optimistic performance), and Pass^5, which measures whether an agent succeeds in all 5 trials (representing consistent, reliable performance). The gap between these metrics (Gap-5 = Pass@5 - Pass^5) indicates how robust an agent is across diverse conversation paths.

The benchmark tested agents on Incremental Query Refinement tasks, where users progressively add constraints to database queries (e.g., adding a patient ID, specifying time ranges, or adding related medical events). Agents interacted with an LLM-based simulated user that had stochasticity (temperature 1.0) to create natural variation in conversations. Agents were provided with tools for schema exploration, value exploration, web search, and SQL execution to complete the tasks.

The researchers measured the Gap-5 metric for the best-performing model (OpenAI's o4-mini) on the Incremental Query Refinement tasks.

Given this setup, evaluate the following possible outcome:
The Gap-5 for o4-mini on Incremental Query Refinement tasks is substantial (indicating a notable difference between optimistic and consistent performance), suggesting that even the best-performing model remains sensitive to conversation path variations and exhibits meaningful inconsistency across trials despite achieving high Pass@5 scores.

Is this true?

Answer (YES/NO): YES